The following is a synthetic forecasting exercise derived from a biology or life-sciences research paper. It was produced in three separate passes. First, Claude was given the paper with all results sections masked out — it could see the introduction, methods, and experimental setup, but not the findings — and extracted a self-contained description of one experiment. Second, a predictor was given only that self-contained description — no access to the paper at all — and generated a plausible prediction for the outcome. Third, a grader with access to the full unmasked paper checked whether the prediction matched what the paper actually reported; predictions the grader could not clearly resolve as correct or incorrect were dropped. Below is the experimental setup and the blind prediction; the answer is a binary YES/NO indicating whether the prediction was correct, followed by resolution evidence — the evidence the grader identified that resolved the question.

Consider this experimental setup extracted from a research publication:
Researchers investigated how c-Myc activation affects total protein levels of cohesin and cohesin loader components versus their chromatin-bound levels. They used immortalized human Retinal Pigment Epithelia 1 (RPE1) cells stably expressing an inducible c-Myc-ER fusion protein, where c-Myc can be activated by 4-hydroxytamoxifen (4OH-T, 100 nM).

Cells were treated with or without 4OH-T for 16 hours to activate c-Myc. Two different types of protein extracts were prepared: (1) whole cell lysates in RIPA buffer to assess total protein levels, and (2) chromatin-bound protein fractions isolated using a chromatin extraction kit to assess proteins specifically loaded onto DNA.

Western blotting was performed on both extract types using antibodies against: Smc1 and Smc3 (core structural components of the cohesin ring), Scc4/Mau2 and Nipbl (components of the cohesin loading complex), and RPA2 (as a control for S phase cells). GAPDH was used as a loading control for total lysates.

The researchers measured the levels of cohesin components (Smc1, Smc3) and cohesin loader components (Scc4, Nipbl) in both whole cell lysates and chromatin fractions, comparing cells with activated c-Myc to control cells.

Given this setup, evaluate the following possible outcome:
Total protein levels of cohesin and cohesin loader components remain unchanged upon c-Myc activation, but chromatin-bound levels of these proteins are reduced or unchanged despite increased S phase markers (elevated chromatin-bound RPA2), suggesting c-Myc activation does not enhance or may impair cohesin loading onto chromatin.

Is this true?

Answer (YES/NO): NO